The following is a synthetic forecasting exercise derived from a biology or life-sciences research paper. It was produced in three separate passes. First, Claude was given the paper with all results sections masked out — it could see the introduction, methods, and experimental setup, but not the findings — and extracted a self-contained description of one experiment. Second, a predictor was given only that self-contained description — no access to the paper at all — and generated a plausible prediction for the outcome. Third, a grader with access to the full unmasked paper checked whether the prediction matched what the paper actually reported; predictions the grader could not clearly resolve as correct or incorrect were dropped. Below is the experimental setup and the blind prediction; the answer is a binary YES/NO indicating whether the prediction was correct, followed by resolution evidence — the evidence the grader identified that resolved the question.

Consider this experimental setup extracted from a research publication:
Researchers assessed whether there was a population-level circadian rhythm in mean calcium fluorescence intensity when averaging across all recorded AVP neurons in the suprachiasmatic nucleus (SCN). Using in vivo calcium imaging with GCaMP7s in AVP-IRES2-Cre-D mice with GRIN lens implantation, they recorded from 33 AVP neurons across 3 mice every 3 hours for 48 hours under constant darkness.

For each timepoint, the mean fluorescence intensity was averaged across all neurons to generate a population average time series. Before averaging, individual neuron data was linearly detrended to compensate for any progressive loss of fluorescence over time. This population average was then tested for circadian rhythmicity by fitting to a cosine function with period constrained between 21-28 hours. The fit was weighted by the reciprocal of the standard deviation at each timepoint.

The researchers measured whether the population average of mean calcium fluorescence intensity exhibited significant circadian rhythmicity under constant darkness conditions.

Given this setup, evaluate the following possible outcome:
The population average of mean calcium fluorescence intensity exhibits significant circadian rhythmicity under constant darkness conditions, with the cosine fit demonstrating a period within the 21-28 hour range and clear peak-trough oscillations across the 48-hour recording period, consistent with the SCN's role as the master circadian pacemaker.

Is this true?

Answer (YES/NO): NO